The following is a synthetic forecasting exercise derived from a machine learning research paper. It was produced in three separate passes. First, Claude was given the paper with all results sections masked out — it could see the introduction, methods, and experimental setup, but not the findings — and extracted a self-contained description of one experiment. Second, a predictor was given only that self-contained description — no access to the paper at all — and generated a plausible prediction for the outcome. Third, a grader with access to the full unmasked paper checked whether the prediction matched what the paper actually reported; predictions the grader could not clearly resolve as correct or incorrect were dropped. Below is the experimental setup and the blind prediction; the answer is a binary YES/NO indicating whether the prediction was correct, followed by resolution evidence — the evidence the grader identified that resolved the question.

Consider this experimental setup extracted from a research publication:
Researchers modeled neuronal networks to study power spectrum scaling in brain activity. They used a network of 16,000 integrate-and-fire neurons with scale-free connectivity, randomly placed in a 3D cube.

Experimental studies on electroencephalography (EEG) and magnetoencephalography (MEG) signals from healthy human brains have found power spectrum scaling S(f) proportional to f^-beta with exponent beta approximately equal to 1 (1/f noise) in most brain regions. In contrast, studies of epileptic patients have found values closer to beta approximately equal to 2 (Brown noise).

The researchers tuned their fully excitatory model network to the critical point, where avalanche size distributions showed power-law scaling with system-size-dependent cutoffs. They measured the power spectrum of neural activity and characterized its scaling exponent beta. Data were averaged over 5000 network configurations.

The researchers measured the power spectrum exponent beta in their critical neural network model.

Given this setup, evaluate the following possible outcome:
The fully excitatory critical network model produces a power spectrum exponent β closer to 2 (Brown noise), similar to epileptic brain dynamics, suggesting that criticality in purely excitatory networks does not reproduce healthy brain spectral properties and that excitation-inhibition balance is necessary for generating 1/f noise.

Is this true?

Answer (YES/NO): YES